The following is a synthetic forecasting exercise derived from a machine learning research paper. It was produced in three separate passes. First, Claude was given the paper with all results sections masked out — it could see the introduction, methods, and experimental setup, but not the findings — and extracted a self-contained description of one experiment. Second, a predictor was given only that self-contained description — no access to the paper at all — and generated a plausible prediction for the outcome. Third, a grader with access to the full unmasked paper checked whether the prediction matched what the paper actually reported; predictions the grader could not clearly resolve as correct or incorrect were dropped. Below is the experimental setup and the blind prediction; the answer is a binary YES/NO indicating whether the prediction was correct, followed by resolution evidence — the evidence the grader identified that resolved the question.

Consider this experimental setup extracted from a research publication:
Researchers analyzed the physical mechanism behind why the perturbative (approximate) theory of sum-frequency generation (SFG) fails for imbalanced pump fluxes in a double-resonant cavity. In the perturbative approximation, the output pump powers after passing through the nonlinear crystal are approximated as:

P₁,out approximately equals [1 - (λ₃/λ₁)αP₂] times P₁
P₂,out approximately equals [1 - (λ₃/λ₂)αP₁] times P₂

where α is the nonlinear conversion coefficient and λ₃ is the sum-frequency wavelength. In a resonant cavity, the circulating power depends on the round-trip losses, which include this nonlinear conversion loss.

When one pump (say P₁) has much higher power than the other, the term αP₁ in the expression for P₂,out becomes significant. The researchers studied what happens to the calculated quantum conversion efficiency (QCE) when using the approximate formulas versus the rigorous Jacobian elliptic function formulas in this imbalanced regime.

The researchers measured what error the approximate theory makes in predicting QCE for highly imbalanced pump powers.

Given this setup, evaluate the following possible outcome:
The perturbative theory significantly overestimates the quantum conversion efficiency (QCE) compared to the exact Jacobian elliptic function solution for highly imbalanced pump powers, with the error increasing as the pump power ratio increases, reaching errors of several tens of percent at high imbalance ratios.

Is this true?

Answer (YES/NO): NO